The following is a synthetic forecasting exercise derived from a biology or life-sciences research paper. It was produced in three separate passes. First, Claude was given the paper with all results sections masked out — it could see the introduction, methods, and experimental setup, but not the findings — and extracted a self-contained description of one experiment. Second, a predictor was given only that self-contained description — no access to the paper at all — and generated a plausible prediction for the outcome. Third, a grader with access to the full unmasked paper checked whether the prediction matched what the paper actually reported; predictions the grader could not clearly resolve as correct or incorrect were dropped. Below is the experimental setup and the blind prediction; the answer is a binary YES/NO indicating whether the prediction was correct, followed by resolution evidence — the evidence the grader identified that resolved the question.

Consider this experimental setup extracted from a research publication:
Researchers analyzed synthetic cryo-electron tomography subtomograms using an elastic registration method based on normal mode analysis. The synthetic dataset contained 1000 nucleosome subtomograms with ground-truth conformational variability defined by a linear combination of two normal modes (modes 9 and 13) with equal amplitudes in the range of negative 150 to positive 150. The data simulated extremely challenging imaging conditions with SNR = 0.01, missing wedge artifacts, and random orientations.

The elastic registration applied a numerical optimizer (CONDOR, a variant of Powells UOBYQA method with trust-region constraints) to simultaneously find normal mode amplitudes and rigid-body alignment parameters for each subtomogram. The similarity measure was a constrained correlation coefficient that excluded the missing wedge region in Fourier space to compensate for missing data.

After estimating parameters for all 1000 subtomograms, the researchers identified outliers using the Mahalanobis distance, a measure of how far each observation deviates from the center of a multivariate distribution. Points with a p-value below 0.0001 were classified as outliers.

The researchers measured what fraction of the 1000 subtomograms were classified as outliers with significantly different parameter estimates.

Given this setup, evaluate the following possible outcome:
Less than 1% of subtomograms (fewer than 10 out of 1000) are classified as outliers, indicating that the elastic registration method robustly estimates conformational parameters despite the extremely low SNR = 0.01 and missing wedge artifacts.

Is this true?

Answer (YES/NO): NO